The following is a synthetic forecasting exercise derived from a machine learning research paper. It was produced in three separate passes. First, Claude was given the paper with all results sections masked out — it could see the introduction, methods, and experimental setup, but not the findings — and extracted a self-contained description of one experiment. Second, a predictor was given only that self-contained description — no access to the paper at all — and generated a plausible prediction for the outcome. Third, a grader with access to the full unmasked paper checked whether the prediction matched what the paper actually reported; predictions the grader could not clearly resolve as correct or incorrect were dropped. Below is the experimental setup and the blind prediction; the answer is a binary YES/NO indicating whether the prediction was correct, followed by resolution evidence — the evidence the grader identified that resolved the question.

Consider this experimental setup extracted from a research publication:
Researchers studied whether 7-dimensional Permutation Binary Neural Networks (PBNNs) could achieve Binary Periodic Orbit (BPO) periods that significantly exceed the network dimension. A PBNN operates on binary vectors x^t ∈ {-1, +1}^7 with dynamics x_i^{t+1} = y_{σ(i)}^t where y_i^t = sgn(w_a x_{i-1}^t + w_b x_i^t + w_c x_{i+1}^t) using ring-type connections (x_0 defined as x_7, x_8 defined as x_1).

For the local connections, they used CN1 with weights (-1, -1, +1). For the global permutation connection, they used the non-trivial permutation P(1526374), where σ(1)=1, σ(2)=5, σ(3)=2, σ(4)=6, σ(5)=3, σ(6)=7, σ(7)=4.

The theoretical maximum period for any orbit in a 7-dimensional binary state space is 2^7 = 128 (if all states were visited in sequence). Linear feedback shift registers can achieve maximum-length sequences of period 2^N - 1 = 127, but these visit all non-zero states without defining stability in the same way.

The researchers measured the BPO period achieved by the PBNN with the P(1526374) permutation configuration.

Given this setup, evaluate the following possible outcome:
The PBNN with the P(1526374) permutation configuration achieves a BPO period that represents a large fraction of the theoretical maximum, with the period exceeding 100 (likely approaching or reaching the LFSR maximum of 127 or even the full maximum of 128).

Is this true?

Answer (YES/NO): NO